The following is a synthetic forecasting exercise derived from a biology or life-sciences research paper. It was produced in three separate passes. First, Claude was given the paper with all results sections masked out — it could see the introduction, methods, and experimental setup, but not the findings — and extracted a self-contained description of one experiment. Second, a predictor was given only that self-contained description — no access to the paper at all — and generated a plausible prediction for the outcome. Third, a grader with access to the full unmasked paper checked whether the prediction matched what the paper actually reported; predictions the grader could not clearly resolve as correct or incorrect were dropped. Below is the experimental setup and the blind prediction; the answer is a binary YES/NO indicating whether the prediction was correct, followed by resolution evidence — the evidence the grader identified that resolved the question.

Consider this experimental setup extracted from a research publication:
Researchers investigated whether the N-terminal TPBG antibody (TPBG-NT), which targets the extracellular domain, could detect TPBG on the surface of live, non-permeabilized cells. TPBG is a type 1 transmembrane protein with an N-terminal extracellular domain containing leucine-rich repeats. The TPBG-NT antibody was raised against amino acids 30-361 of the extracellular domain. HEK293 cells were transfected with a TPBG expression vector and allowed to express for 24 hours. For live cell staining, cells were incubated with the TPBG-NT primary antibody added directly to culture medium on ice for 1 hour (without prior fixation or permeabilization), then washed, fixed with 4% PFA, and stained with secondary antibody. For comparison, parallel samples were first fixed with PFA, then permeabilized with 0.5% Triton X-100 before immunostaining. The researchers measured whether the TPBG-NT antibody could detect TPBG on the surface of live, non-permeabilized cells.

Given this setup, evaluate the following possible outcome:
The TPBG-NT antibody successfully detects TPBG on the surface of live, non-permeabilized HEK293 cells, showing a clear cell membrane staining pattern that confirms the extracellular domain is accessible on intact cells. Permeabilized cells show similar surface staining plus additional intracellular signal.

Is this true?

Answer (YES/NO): YES